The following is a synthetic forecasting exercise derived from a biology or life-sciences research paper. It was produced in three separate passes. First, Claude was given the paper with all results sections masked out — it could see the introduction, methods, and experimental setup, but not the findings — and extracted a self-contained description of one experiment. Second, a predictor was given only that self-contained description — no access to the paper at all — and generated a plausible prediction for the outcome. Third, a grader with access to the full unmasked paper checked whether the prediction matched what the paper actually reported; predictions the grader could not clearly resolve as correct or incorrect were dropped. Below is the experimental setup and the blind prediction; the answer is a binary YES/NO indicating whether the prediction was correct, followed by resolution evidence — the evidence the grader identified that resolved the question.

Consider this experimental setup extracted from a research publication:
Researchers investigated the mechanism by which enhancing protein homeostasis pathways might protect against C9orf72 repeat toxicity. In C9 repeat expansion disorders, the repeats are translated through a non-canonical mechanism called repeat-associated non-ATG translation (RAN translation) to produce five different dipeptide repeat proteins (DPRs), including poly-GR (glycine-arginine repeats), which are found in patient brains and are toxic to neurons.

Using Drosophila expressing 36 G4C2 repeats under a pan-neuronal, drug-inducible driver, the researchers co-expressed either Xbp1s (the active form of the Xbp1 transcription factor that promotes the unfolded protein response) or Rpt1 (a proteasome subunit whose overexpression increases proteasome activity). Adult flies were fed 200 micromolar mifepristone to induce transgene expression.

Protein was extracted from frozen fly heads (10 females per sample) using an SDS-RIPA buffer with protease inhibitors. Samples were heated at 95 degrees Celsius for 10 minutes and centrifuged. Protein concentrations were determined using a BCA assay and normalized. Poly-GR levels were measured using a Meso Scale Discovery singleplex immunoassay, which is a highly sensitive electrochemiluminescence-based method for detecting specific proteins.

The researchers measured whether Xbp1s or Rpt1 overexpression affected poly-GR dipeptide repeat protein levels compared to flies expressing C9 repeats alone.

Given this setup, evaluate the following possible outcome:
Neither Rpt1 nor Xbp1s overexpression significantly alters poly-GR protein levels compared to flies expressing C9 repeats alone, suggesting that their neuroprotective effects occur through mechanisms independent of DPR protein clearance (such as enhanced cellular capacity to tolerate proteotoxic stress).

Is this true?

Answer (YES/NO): NO